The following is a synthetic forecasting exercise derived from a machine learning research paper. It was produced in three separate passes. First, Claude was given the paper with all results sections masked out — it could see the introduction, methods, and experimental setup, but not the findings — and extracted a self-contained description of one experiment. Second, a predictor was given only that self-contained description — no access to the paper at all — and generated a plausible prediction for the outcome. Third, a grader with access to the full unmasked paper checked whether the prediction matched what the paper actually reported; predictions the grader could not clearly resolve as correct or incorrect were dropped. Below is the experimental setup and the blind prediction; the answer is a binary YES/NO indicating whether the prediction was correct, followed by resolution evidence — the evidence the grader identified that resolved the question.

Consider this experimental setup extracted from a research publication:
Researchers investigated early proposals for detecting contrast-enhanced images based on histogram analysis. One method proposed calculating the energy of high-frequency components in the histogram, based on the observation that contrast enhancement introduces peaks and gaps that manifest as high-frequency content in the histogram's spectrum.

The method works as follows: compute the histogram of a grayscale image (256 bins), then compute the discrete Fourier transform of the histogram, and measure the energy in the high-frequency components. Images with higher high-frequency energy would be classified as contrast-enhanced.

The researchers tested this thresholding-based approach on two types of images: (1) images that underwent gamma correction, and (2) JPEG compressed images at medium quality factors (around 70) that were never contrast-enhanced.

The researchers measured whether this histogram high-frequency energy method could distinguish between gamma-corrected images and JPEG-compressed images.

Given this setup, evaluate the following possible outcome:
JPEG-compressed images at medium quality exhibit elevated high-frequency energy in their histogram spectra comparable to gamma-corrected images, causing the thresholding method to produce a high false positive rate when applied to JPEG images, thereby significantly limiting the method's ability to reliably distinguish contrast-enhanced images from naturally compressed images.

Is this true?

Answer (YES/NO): YES